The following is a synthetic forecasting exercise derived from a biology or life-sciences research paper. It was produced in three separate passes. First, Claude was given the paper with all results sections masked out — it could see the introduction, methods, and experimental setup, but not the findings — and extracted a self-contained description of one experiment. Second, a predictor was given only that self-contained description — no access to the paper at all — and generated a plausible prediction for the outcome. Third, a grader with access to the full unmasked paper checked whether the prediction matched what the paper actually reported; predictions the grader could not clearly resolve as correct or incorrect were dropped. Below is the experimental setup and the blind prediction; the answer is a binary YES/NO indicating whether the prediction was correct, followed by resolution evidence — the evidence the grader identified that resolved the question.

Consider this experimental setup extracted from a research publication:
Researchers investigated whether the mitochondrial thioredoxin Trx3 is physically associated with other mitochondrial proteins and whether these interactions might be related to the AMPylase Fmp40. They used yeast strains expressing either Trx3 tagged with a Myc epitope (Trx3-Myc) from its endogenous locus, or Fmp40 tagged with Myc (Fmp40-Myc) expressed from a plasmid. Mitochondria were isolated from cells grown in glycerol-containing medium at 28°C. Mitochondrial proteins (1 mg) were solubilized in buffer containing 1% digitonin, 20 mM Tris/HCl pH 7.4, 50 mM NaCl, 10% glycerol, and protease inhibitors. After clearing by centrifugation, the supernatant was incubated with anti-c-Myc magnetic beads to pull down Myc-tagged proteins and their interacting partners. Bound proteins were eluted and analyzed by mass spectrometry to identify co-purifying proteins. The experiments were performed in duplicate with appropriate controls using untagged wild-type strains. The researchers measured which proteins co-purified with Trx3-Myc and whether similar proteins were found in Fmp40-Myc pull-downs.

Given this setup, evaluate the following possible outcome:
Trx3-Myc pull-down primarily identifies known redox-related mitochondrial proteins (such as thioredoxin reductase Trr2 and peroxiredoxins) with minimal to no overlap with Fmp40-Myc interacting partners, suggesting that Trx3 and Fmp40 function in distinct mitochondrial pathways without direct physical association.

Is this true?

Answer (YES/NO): NO